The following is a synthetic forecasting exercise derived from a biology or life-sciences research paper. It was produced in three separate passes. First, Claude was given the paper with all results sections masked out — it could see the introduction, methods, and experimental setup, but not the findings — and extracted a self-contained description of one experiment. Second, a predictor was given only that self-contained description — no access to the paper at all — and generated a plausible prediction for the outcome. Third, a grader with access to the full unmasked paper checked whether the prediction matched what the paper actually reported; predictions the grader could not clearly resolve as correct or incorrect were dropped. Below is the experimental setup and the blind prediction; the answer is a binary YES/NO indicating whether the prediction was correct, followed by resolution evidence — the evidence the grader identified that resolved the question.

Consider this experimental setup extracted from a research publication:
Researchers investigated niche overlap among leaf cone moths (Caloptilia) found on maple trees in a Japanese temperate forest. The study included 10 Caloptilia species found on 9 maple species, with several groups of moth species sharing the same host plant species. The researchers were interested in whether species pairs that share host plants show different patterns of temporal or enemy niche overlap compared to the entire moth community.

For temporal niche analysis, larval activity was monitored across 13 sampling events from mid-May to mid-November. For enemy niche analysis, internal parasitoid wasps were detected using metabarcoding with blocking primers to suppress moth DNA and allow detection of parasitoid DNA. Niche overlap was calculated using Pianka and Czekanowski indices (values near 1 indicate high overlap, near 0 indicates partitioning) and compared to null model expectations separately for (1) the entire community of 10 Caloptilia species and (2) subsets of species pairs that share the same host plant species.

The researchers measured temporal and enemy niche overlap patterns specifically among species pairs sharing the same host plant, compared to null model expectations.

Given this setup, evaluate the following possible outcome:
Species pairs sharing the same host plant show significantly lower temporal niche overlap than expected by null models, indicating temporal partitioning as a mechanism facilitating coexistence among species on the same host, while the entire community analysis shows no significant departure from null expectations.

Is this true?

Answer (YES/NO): NO